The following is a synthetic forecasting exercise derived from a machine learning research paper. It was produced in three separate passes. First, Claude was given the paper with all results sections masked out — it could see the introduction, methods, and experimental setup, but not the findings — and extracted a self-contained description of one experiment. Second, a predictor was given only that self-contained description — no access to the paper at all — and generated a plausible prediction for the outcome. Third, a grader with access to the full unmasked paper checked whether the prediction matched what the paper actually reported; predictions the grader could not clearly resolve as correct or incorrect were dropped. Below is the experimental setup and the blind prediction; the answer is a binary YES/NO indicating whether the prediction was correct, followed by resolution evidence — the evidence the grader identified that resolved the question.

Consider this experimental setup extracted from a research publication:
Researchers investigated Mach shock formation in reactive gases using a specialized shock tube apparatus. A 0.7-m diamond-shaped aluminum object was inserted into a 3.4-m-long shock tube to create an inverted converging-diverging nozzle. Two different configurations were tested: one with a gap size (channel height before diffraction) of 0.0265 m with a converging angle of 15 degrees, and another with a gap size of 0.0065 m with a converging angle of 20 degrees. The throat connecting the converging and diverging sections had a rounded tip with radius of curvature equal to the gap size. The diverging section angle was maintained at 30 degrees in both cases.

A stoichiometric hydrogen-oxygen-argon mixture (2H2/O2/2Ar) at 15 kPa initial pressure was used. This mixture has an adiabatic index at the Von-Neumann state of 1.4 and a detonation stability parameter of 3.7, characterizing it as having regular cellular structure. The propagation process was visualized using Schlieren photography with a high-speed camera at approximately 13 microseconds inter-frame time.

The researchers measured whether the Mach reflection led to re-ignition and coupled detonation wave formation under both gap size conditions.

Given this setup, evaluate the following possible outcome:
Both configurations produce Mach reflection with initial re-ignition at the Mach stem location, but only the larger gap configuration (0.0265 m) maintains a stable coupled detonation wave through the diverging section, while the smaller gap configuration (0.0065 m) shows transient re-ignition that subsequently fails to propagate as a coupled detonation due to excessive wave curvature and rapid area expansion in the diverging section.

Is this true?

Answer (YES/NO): NO